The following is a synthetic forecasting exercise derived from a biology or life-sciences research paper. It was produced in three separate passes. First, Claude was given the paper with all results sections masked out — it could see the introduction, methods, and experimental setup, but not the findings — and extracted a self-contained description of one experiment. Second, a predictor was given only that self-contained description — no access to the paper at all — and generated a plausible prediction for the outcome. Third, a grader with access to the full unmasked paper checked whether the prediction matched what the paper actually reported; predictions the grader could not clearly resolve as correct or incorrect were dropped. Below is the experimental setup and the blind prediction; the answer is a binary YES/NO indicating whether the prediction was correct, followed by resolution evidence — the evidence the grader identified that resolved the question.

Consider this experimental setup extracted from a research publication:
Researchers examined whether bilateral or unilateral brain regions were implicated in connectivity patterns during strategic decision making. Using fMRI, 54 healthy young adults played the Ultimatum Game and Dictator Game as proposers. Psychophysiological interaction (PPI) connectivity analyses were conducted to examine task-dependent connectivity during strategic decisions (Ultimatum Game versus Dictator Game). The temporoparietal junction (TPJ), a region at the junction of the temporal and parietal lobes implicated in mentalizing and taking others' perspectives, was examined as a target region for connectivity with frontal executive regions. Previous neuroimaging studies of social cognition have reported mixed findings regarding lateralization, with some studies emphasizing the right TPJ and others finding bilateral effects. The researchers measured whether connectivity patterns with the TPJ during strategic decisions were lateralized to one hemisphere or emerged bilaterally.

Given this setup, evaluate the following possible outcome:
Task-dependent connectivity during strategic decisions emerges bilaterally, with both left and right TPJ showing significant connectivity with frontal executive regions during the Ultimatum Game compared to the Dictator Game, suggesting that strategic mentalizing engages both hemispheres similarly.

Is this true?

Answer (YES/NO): NO